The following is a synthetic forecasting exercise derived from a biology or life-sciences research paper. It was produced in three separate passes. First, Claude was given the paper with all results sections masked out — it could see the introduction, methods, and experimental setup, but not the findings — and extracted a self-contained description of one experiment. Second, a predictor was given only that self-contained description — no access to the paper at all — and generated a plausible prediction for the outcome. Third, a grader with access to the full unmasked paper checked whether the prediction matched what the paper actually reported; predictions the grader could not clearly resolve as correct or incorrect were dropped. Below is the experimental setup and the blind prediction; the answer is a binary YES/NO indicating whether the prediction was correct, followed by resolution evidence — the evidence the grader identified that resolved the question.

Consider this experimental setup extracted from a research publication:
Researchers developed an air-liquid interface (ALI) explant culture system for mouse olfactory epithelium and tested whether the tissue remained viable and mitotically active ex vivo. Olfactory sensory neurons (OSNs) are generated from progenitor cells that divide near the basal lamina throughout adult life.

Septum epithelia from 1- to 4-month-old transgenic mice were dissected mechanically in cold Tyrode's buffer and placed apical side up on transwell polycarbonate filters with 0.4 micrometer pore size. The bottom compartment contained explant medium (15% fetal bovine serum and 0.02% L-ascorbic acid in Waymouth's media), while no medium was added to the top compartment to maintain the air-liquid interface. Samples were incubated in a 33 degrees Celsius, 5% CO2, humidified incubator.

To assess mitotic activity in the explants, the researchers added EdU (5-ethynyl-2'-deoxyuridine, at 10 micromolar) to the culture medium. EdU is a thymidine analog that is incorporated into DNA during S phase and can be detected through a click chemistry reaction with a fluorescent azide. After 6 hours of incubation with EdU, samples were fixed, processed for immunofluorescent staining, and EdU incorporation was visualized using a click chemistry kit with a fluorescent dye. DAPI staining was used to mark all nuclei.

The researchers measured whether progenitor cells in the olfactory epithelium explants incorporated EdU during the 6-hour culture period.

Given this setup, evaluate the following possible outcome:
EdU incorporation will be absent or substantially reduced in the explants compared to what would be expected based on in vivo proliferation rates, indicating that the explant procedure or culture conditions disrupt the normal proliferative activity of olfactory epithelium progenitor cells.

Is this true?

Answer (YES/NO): NO